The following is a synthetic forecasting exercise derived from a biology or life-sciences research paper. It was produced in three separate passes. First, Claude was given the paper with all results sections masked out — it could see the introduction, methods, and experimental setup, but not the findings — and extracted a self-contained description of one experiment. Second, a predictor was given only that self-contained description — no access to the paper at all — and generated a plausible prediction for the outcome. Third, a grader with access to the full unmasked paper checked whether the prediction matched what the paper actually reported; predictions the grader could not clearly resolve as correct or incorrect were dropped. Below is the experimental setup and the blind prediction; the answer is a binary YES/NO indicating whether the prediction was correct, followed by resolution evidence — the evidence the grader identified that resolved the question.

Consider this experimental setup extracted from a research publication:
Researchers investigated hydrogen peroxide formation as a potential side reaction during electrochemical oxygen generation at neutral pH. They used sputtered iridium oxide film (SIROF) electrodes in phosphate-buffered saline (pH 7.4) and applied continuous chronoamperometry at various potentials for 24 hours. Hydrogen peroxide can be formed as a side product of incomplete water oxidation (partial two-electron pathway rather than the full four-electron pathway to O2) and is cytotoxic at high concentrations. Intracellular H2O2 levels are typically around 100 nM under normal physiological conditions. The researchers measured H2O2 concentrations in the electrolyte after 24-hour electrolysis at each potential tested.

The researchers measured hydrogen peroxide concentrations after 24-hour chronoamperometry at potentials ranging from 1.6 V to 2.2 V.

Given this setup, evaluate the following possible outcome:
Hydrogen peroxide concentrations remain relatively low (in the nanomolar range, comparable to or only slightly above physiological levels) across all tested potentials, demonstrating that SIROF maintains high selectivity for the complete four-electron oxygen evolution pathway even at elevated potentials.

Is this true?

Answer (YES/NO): YES